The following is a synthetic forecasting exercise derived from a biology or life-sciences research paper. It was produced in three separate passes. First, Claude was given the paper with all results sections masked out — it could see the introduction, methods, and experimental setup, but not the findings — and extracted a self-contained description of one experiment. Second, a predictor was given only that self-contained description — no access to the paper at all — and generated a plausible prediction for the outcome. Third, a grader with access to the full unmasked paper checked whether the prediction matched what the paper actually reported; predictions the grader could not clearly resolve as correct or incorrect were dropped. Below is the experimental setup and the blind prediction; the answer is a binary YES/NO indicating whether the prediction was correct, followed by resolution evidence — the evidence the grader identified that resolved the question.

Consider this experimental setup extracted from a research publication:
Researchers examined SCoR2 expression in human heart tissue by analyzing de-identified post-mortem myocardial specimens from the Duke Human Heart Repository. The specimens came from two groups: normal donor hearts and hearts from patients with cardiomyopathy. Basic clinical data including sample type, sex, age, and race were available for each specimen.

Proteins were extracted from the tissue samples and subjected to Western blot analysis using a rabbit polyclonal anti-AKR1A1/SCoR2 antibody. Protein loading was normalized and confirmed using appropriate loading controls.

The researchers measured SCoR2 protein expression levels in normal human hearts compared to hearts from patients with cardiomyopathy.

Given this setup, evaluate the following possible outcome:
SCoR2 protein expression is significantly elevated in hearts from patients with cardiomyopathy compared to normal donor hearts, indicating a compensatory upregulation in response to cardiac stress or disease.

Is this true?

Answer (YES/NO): NO